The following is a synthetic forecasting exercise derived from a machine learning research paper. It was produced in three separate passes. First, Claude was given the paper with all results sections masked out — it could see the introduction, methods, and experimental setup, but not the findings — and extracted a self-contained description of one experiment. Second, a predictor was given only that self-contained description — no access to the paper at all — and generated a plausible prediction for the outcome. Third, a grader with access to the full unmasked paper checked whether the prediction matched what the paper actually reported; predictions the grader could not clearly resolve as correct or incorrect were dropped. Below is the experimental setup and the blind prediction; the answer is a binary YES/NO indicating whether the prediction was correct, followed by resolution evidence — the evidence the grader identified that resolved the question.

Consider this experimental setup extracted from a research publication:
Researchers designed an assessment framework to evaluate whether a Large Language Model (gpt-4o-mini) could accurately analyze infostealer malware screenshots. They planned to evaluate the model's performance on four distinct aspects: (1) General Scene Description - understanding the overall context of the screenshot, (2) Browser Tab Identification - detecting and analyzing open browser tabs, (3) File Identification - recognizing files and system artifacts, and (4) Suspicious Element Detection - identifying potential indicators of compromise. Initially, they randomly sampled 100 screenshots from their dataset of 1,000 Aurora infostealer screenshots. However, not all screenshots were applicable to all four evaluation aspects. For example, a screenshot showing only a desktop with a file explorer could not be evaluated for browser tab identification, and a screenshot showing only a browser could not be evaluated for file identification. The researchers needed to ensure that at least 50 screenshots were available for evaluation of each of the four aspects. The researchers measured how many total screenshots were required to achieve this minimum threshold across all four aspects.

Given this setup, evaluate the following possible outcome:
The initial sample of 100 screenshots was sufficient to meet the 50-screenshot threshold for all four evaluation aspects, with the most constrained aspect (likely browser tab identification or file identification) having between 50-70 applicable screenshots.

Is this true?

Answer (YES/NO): NO